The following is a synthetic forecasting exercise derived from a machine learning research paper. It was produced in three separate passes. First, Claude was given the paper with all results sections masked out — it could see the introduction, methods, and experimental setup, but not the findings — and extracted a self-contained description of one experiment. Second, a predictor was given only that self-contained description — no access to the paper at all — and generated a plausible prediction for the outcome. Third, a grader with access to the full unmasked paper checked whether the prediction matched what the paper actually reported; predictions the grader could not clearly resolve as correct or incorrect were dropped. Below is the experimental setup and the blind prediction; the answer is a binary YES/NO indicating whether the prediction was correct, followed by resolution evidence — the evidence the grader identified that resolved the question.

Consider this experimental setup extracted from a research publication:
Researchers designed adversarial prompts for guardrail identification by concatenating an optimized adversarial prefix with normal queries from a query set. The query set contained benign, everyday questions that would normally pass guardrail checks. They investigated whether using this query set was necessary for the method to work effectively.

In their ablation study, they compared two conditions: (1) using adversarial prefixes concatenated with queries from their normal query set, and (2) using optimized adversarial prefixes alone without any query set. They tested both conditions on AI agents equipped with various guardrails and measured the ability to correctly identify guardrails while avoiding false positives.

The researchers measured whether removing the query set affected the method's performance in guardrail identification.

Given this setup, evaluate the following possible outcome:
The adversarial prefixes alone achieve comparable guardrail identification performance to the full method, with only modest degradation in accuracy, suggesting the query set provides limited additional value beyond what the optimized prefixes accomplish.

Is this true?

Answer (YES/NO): NO